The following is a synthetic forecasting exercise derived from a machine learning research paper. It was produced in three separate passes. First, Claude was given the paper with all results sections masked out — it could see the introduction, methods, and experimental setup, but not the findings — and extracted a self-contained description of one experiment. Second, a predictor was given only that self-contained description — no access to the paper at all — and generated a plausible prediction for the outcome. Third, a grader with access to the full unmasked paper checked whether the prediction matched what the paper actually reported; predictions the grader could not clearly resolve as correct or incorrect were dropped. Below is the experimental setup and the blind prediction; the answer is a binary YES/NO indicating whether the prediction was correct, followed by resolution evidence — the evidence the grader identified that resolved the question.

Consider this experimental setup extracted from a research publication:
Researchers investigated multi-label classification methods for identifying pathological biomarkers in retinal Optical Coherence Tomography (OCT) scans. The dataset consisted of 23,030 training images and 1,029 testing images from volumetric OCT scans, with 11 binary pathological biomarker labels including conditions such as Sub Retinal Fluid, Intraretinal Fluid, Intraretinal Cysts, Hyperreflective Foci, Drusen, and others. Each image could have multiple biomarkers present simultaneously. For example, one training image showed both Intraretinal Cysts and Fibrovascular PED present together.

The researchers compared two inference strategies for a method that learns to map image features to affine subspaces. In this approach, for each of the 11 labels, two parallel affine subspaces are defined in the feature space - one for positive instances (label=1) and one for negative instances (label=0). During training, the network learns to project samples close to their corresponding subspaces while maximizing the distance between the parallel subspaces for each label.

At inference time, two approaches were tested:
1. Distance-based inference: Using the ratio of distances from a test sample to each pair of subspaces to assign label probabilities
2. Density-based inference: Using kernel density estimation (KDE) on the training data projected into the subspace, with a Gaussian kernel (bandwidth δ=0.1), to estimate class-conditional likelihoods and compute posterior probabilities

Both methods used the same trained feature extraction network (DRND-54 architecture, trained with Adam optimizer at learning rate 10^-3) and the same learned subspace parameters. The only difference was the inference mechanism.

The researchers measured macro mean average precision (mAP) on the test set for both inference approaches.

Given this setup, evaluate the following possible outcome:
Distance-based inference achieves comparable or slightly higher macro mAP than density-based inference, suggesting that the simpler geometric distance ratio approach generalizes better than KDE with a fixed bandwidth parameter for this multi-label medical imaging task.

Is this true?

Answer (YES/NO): NO